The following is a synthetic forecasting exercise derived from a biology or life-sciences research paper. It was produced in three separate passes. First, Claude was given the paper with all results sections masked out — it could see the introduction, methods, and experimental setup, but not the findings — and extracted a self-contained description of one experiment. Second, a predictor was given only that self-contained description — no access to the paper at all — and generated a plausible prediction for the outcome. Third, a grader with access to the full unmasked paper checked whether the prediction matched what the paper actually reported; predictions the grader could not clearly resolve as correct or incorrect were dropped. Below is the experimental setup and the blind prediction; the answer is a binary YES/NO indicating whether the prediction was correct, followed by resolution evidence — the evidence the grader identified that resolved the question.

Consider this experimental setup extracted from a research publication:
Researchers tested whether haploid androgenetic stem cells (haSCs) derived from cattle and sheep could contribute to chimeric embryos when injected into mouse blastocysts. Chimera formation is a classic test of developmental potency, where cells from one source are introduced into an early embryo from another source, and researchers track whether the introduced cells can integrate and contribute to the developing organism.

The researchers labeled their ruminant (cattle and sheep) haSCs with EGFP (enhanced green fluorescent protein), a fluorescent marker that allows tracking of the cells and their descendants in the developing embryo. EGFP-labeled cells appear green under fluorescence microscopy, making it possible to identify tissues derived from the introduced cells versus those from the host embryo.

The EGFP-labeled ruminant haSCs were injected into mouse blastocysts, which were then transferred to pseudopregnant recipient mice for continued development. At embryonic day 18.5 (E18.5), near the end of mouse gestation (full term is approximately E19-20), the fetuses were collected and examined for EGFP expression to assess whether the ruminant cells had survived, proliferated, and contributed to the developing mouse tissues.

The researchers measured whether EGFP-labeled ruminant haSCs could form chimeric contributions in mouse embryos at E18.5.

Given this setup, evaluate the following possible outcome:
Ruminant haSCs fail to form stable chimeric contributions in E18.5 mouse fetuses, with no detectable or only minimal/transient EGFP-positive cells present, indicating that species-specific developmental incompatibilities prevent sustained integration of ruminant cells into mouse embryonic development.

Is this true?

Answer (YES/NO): NO